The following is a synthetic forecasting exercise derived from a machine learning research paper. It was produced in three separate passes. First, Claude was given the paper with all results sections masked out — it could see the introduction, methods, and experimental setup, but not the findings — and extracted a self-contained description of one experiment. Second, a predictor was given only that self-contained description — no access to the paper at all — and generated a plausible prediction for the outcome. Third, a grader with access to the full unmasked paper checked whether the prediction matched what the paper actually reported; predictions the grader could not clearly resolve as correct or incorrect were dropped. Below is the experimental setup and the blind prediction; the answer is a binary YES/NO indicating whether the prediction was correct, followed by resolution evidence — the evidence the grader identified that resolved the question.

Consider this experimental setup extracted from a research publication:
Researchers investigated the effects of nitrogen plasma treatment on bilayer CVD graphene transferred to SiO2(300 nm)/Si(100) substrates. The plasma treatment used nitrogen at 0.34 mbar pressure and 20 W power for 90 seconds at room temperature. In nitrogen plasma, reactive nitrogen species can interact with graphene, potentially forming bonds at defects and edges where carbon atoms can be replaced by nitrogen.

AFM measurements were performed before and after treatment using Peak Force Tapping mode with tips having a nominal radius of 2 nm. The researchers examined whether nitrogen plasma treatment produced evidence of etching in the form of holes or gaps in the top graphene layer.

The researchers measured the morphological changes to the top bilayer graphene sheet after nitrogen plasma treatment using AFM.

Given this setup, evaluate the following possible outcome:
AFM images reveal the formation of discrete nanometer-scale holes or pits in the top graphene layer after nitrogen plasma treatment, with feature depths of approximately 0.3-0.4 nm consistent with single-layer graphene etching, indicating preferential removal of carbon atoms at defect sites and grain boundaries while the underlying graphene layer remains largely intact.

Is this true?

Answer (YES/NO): NO